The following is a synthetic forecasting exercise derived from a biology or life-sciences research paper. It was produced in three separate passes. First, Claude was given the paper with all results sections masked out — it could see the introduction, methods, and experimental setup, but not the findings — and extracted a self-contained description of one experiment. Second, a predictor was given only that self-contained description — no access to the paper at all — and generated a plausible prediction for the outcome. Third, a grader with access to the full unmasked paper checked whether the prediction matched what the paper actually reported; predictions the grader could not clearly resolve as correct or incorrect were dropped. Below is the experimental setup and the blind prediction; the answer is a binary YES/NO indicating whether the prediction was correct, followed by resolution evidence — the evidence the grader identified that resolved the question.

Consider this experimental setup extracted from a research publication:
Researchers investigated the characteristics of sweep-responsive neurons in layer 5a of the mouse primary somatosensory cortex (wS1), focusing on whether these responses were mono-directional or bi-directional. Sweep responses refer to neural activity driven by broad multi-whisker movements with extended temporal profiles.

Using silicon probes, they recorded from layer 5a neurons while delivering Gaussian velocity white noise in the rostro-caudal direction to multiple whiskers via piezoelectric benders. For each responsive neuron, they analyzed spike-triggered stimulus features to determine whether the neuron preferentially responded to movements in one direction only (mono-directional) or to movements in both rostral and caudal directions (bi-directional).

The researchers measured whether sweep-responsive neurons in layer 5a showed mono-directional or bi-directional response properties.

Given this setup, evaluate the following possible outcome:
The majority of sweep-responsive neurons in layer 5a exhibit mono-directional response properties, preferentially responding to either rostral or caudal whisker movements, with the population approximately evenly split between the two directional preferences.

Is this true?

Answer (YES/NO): NO